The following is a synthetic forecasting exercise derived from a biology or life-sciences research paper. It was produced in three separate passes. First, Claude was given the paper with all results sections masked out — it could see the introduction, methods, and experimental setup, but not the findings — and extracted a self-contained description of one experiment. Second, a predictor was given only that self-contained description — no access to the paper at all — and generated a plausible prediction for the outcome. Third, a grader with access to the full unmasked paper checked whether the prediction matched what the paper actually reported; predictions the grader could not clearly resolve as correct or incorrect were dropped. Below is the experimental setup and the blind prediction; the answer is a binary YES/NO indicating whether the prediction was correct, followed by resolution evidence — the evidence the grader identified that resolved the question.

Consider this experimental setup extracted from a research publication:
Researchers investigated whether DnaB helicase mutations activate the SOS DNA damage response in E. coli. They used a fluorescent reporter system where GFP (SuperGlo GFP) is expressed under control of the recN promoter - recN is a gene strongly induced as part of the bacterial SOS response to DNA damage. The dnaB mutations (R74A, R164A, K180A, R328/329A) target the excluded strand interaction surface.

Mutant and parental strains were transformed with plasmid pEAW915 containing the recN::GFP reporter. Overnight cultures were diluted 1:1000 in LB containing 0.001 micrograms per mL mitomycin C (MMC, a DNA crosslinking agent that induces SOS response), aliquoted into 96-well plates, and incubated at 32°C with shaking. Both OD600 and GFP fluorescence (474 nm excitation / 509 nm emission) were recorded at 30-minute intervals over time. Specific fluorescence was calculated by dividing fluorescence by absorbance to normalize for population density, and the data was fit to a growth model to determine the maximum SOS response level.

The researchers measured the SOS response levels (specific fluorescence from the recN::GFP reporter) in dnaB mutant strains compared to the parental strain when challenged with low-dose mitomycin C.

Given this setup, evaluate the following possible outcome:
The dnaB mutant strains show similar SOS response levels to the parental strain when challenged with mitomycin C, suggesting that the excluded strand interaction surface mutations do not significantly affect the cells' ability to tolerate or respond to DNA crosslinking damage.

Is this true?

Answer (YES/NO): NO